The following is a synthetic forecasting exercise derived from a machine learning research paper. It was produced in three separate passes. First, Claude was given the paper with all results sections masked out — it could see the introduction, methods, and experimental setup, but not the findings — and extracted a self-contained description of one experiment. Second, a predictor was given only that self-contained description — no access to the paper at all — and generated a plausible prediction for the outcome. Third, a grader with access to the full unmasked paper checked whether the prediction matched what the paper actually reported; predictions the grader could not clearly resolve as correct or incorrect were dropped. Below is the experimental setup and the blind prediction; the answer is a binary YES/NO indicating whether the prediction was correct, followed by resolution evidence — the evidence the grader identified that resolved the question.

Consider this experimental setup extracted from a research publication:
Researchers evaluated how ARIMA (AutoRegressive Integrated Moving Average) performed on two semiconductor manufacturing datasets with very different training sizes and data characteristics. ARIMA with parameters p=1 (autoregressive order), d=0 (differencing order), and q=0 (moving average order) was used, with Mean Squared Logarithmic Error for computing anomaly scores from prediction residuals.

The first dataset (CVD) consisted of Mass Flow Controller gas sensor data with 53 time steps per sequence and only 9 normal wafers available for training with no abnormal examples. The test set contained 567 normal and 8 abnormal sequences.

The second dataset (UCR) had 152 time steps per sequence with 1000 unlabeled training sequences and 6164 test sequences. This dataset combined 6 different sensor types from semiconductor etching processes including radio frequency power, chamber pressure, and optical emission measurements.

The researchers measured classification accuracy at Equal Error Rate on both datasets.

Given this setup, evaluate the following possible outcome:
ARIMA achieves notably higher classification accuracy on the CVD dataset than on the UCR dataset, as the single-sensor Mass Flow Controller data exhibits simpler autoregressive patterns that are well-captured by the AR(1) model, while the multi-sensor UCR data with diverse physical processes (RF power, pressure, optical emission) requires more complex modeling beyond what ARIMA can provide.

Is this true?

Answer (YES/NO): YES